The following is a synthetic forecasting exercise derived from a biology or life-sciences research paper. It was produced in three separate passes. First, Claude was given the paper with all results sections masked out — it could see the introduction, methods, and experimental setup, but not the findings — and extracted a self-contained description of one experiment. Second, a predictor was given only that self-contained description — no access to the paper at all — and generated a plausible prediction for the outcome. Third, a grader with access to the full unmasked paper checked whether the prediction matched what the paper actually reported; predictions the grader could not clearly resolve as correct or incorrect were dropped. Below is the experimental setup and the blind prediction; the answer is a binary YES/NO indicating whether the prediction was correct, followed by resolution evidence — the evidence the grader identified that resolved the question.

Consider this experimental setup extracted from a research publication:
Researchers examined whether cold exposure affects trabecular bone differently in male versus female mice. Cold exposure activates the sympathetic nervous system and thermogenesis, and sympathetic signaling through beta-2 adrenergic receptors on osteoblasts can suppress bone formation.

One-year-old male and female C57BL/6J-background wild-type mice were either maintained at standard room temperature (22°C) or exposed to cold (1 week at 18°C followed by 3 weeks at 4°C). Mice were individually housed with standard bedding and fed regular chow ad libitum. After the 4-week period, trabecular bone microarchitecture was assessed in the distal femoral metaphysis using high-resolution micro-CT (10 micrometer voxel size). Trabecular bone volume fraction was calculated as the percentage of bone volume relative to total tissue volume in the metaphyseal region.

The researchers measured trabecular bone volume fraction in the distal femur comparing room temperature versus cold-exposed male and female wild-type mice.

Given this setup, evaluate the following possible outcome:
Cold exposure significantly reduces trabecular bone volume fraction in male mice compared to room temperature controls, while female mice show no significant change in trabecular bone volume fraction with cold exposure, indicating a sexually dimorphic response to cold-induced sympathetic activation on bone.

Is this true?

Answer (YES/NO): YES